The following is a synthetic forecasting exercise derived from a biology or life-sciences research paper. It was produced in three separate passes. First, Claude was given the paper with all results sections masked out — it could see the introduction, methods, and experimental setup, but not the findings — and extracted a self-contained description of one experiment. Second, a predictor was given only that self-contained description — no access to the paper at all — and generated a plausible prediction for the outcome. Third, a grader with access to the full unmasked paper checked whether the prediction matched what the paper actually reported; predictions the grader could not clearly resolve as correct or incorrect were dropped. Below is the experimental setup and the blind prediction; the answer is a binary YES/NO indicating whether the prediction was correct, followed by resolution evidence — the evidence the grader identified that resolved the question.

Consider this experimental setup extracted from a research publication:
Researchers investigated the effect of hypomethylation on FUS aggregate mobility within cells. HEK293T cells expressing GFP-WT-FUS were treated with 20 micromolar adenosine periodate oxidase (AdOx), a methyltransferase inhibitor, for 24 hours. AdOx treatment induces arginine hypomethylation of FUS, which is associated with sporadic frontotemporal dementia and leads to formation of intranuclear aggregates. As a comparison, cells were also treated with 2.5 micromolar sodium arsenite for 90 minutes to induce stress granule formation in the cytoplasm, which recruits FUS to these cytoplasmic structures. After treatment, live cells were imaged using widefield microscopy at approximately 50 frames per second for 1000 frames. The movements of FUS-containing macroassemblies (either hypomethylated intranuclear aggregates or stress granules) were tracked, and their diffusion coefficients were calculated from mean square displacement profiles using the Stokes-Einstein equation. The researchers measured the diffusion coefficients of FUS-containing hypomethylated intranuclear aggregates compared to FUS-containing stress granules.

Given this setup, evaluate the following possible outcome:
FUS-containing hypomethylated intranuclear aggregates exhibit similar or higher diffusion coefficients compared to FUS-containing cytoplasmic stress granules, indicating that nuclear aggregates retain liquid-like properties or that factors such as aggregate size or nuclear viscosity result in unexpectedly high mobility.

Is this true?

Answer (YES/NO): YES